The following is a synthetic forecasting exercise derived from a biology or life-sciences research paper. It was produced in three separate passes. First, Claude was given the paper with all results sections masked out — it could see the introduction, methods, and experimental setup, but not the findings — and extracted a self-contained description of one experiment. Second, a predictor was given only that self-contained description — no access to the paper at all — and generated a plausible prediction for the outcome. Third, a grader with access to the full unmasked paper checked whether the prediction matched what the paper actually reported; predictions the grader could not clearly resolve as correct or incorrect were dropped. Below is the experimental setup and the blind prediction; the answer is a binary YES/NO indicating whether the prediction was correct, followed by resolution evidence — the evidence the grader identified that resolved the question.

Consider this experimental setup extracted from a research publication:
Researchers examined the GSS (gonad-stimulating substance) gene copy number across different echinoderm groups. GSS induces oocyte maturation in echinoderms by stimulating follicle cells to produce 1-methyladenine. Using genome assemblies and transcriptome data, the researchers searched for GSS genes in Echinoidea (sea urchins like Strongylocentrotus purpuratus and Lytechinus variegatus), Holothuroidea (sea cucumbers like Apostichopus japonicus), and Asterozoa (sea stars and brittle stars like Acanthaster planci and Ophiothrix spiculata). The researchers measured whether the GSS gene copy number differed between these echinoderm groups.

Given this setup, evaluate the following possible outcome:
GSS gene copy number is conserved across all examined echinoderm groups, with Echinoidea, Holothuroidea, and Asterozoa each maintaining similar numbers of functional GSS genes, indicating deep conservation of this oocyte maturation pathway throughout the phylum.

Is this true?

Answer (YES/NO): NO